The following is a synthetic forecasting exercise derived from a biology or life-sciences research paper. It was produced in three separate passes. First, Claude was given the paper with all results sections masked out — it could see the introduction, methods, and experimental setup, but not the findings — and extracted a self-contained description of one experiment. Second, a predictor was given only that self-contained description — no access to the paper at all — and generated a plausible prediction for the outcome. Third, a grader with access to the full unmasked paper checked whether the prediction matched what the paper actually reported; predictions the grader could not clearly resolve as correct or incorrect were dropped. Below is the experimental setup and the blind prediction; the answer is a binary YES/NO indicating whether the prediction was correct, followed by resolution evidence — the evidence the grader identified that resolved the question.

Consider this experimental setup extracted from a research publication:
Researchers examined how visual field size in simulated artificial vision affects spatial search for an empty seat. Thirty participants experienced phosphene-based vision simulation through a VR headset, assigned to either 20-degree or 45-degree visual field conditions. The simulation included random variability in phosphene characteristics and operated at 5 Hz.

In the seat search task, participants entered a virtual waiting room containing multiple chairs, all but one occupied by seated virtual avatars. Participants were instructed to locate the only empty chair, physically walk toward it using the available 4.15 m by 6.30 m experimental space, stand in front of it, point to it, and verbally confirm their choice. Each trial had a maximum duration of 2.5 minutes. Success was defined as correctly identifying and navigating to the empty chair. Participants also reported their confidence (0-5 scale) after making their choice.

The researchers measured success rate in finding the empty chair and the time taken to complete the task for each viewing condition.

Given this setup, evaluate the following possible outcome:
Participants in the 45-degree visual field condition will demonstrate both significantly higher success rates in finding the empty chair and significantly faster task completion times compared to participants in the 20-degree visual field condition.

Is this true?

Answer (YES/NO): YES